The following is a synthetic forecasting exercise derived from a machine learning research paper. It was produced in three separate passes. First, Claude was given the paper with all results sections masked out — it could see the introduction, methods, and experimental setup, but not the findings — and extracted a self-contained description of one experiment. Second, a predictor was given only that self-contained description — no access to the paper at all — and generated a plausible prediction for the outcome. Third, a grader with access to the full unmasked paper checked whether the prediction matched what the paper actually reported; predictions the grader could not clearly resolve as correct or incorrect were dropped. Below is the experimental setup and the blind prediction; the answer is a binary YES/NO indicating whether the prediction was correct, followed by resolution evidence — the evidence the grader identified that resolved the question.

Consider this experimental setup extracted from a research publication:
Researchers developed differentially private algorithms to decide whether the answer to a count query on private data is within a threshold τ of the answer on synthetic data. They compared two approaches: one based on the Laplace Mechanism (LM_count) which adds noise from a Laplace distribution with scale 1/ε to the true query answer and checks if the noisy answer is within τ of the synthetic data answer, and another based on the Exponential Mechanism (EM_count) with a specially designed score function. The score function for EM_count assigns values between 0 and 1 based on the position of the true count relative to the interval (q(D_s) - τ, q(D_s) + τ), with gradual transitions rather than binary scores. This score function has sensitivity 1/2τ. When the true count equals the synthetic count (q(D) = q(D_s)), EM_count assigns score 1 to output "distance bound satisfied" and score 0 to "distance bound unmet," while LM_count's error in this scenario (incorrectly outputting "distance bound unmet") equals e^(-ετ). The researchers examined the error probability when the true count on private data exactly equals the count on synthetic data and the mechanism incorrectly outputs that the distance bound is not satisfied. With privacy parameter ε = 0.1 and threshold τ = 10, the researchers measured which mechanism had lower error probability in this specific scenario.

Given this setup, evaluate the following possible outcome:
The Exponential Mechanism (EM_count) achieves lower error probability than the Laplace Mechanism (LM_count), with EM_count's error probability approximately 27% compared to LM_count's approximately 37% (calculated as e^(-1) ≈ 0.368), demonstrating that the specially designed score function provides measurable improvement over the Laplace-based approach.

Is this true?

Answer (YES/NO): YES